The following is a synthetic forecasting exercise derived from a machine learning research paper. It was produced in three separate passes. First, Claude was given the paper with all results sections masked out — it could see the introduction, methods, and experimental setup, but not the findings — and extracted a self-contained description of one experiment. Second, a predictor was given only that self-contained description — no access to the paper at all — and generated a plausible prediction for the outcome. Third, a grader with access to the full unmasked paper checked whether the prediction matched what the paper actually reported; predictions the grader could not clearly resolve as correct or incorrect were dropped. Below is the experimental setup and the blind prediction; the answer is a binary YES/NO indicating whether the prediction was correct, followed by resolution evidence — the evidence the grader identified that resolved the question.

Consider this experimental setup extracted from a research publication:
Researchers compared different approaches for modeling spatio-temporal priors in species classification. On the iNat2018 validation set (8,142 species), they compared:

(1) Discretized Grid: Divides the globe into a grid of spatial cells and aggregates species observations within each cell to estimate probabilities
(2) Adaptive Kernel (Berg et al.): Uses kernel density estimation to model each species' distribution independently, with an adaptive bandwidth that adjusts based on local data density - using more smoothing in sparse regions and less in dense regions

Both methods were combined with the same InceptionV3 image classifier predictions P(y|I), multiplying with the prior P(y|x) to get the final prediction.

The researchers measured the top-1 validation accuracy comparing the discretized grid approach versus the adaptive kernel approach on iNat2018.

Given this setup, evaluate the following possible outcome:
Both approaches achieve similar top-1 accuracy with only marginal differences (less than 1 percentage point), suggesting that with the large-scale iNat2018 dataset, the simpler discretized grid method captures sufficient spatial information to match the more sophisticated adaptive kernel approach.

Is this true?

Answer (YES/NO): NO